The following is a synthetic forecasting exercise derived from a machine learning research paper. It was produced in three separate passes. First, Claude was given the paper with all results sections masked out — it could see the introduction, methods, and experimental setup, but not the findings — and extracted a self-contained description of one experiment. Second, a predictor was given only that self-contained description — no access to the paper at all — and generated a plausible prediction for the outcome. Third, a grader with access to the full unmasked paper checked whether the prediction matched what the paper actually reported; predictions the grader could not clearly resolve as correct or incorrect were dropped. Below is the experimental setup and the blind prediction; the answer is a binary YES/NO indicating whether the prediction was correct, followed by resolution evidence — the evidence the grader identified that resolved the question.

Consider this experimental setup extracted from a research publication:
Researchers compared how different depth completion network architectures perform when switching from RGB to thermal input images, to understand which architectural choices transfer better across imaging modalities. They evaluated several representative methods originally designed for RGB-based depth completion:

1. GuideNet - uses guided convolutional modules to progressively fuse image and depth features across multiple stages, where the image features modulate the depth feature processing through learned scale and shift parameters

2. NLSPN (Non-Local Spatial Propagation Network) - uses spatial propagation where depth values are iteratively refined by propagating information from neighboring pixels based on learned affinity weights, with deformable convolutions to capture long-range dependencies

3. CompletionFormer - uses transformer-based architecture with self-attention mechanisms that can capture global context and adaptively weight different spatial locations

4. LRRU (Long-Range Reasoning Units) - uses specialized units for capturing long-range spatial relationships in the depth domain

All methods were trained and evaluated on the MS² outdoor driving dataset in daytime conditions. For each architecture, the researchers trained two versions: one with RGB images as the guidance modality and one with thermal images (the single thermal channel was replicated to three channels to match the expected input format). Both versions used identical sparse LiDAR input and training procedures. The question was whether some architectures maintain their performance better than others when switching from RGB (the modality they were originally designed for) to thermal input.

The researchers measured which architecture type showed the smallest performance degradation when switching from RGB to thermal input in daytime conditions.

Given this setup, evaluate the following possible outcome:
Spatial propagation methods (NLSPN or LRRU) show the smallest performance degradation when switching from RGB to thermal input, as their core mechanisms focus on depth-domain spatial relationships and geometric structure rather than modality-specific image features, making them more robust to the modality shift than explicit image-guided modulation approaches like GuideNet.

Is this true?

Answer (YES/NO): NO